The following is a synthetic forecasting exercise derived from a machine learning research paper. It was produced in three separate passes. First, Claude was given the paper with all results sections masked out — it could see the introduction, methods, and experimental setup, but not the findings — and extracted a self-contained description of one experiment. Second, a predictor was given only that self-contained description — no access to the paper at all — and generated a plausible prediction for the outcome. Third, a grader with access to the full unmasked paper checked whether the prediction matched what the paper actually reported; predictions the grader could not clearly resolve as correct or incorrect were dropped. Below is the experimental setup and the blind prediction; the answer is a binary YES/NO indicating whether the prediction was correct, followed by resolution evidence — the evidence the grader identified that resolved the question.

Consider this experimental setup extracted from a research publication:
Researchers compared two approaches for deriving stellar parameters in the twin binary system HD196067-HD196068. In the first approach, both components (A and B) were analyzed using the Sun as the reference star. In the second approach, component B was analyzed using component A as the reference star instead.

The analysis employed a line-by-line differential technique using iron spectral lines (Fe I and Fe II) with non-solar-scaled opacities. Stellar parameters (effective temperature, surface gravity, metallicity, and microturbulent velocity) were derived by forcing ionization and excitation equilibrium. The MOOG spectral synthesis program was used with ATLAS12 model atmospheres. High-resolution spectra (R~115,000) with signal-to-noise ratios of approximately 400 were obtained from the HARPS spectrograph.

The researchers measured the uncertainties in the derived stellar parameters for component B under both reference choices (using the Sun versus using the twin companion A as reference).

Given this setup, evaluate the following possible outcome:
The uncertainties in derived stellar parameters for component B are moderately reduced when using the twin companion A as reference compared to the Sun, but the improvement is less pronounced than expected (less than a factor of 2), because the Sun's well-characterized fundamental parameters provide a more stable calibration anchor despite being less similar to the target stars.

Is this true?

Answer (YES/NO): NO